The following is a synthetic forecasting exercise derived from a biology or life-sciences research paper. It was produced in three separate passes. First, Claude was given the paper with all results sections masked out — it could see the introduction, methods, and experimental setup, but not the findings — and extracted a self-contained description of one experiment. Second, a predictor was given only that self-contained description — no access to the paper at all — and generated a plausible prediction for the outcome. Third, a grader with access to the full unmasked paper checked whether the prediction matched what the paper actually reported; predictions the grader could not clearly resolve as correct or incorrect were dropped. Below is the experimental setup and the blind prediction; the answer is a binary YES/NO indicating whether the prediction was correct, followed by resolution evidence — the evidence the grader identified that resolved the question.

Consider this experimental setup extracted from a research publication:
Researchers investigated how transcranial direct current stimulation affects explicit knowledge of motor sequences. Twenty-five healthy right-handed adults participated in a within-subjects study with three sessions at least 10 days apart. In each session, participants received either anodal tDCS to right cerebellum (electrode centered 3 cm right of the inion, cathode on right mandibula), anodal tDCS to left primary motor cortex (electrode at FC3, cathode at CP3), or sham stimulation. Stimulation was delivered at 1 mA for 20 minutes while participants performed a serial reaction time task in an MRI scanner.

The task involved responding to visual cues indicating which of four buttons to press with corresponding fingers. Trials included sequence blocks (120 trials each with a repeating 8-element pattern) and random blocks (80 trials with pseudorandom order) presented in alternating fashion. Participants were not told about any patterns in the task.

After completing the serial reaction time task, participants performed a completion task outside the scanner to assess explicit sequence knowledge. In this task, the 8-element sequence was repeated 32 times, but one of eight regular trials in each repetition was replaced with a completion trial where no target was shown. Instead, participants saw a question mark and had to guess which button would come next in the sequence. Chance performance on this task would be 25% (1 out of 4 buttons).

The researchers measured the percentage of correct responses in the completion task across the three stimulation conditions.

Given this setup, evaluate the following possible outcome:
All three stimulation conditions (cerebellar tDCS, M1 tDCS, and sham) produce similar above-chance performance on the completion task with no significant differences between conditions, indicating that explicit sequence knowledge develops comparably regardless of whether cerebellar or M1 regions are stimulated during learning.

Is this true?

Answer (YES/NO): NO